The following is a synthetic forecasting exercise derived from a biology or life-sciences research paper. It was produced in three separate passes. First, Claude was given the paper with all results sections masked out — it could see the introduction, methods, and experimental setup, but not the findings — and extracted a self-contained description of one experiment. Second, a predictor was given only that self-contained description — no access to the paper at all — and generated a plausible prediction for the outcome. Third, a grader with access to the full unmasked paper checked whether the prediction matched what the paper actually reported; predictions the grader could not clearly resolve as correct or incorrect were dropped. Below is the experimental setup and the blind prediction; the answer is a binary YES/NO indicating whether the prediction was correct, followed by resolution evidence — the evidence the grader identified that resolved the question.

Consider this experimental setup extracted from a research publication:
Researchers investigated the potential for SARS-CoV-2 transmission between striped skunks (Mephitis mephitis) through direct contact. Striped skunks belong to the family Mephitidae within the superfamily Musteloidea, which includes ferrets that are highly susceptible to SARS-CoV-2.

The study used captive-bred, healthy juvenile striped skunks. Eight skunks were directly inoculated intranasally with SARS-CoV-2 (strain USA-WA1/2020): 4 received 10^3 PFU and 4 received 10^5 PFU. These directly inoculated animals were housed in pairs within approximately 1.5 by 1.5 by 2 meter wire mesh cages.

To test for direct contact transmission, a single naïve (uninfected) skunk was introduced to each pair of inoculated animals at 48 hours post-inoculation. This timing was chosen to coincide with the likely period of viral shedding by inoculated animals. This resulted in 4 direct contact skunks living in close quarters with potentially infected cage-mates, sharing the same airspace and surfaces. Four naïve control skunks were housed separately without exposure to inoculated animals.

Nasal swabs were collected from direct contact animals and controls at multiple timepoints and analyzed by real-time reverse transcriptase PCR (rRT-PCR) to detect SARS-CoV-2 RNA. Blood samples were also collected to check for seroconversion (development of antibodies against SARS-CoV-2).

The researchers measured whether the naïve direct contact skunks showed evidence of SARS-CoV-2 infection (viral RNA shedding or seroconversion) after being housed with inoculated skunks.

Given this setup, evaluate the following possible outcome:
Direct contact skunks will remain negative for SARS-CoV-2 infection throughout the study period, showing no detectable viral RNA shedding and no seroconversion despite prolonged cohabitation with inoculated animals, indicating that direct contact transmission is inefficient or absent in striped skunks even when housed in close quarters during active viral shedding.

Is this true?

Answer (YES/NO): YES